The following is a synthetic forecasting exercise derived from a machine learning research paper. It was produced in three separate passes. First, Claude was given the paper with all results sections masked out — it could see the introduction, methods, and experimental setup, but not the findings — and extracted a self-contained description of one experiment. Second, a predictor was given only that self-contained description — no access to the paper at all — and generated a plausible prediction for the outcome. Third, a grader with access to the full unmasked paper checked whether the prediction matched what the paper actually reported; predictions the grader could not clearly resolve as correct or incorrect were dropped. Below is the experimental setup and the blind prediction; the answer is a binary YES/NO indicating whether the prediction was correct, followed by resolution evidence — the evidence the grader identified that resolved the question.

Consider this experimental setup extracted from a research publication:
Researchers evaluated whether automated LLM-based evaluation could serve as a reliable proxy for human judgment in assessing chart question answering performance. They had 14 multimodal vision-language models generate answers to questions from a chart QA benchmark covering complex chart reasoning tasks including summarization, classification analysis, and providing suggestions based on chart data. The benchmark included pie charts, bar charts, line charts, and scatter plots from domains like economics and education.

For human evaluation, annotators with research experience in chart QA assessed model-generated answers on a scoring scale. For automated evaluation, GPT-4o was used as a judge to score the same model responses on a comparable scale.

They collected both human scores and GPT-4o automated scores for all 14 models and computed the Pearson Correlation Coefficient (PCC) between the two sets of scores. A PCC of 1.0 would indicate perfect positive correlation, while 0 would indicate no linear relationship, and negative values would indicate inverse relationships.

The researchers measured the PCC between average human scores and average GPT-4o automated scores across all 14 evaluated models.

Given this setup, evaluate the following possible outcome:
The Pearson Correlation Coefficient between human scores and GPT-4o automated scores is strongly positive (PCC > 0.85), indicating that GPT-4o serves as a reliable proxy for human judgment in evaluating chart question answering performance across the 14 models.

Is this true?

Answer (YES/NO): YES